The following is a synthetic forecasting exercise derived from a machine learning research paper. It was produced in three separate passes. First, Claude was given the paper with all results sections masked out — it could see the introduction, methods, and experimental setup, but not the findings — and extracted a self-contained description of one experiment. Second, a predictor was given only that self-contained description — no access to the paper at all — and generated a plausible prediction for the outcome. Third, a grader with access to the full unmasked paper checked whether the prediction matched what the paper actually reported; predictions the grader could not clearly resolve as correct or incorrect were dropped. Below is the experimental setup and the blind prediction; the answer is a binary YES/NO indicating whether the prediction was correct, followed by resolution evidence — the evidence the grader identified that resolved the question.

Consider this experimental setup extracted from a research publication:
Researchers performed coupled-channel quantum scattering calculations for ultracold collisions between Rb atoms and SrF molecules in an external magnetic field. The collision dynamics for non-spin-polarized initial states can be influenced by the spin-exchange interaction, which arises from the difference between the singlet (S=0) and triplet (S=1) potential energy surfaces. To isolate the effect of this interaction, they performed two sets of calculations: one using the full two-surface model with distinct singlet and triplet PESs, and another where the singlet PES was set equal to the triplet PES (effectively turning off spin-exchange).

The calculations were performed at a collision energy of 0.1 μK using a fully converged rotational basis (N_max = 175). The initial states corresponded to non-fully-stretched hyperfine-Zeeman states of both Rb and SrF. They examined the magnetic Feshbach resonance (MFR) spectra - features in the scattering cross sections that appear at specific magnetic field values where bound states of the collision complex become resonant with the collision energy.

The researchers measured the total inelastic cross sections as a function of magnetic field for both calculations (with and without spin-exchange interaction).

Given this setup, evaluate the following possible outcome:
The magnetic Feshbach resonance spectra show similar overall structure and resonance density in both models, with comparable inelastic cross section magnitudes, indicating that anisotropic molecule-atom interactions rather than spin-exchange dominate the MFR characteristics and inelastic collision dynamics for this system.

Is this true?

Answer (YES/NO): NO